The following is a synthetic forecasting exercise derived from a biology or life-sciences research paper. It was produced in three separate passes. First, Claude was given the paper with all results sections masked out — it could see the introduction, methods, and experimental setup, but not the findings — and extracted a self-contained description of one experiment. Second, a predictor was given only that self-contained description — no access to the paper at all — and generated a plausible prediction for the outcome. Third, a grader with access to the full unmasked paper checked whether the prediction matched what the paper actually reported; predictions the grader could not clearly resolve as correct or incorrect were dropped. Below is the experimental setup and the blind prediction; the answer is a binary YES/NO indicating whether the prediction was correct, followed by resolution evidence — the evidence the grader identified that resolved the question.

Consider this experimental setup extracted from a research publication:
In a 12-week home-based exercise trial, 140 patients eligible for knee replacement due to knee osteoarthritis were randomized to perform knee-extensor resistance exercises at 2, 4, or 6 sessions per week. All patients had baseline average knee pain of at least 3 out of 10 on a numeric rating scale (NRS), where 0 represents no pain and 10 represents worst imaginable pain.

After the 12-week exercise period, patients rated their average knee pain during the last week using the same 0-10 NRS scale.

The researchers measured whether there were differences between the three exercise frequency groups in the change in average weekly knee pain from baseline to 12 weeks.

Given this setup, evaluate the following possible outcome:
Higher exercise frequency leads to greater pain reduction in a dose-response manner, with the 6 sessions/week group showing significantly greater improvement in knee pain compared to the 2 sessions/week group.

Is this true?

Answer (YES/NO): NO